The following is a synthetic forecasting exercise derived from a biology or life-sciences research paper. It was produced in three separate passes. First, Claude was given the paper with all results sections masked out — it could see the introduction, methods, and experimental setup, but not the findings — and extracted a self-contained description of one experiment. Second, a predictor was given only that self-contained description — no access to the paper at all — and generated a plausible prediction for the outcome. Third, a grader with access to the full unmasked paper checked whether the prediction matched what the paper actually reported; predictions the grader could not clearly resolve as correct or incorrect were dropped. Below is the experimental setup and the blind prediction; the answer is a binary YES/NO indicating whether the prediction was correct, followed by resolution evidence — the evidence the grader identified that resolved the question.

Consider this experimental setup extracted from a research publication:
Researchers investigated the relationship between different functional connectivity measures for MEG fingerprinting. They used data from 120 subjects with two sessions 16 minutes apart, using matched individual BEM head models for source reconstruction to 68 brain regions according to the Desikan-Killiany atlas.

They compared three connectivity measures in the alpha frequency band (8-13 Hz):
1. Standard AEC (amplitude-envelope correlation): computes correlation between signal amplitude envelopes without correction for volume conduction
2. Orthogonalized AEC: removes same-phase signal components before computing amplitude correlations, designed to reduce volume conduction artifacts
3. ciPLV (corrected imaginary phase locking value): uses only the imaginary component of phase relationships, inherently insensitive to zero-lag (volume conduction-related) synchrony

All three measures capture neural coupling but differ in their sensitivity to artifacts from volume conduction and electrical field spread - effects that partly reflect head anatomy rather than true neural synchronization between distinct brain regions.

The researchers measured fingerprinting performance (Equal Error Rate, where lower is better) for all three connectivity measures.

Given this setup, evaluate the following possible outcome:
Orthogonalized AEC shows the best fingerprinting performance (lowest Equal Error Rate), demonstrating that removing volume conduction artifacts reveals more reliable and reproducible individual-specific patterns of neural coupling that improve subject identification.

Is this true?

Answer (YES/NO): NO